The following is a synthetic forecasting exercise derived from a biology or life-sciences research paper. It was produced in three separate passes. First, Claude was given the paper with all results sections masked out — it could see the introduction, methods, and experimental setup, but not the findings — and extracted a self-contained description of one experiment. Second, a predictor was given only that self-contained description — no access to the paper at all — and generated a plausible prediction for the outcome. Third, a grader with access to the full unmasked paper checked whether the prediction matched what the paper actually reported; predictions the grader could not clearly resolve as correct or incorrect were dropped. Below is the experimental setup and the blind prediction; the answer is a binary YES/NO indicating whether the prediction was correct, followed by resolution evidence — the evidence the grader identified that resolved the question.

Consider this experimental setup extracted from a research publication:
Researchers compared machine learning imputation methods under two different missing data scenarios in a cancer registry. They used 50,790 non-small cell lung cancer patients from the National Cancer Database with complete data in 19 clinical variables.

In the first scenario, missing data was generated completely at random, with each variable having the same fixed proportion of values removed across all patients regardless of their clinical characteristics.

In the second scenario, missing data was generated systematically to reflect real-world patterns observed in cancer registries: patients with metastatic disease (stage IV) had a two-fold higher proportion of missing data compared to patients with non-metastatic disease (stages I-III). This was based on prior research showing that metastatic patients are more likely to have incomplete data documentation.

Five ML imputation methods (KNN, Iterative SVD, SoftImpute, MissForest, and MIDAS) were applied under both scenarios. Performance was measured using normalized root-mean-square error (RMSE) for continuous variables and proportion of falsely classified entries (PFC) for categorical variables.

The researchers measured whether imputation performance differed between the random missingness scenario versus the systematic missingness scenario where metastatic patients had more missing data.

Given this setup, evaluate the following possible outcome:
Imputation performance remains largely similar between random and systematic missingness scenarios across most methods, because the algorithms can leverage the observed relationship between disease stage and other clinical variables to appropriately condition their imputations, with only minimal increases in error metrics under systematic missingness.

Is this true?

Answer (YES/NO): YES